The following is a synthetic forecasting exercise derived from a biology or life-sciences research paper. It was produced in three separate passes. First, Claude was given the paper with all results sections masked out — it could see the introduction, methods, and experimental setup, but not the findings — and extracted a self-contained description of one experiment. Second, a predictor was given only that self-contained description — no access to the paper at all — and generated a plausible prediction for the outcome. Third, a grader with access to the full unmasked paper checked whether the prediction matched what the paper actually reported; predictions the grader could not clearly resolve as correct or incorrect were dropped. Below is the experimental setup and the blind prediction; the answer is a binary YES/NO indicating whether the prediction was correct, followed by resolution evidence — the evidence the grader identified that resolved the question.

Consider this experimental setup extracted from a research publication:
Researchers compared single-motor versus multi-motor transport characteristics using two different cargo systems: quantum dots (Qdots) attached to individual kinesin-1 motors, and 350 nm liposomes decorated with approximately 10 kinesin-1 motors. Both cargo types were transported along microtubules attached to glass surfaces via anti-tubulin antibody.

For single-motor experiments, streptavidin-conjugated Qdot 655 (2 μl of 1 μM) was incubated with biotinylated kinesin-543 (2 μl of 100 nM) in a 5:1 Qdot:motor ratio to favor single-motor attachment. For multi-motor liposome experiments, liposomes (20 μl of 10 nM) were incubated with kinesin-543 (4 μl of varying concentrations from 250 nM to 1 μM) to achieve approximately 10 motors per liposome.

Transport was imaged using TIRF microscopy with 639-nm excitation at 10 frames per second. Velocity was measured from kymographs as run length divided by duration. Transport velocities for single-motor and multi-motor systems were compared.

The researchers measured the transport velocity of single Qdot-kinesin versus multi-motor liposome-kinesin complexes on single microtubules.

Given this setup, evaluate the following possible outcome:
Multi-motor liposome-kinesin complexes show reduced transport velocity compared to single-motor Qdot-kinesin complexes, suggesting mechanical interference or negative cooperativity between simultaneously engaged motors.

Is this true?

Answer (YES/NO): YES